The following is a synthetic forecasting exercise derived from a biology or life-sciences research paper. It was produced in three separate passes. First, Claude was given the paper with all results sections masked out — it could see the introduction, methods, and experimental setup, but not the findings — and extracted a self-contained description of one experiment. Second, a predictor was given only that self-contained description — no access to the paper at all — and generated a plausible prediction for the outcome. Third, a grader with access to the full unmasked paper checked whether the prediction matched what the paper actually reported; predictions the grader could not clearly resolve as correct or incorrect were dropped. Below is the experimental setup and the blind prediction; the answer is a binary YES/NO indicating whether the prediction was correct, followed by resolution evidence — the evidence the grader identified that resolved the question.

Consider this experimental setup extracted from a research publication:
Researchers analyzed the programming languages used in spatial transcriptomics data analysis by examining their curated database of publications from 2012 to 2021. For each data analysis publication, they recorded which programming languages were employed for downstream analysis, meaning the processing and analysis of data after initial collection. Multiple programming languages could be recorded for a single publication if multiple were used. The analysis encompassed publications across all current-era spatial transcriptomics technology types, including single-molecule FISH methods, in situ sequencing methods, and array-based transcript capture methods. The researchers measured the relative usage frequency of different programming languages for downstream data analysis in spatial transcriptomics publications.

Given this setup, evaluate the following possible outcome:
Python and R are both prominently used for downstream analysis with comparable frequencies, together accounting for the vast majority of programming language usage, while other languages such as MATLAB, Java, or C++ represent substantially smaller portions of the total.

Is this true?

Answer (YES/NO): NO